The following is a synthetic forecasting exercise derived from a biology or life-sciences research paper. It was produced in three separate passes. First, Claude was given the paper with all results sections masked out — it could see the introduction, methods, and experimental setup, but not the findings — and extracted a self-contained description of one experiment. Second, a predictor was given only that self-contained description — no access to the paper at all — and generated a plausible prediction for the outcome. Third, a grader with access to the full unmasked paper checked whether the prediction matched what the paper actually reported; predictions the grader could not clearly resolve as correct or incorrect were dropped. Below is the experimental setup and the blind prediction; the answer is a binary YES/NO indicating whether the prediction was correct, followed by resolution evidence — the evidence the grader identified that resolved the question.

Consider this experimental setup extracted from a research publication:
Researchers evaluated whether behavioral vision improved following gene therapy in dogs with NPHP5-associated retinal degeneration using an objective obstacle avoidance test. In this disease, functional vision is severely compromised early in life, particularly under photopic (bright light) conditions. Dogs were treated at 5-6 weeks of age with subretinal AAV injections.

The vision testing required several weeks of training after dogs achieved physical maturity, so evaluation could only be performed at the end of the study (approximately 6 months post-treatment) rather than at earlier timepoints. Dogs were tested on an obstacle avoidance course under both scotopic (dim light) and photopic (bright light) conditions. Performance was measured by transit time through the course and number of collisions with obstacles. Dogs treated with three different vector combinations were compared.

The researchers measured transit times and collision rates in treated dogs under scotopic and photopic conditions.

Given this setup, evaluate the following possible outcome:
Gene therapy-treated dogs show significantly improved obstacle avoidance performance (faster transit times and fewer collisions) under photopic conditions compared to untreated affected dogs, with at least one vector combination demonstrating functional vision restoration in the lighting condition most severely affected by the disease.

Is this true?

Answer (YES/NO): YES